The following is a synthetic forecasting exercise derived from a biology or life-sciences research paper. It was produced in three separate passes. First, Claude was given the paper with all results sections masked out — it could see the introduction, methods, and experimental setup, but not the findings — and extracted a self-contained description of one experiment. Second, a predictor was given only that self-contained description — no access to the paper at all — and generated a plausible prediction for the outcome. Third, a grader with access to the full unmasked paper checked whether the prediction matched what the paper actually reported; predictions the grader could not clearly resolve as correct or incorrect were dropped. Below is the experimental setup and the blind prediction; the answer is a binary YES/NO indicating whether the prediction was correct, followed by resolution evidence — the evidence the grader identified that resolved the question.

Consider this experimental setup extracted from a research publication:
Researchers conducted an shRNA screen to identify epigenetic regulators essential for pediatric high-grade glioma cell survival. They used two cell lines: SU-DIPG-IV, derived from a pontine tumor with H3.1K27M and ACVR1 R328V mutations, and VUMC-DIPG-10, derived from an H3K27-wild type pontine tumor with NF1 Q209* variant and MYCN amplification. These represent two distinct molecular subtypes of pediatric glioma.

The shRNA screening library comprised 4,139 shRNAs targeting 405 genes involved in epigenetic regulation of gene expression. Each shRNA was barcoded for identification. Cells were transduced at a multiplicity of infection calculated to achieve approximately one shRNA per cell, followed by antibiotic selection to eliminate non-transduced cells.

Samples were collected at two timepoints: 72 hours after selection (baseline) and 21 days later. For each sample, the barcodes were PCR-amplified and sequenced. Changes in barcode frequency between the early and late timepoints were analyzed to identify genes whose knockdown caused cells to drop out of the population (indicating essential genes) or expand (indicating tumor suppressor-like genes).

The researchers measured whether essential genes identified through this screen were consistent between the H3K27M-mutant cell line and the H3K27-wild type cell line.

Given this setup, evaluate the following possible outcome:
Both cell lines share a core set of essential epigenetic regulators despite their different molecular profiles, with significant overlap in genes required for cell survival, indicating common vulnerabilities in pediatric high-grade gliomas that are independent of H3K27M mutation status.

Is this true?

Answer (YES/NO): NO